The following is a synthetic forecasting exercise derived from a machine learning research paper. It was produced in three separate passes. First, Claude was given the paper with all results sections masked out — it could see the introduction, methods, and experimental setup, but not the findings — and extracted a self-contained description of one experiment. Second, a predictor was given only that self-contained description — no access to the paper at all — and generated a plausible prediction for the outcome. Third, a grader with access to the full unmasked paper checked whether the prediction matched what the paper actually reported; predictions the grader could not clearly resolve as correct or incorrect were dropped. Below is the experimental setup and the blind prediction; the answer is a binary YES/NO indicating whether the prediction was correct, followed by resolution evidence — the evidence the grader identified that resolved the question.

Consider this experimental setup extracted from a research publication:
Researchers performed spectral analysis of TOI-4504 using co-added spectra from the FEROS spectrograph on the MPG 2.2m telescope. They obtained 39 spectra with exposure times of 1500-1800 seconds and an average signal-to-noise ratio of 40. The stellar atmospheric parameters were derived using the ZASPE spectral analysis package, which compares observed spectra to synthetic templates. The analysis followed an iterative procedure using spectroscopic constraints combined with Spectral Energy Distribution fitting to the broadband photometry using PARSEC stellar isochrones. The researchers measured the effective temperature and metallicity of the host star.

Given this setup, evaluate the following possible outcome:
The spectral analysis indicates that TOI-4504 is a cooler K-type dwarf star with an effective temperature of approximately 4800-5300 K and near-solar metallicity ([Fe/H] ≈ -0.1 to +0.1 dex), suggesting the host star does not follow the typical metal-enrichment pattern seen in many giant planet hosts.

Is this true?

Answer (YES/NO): NO